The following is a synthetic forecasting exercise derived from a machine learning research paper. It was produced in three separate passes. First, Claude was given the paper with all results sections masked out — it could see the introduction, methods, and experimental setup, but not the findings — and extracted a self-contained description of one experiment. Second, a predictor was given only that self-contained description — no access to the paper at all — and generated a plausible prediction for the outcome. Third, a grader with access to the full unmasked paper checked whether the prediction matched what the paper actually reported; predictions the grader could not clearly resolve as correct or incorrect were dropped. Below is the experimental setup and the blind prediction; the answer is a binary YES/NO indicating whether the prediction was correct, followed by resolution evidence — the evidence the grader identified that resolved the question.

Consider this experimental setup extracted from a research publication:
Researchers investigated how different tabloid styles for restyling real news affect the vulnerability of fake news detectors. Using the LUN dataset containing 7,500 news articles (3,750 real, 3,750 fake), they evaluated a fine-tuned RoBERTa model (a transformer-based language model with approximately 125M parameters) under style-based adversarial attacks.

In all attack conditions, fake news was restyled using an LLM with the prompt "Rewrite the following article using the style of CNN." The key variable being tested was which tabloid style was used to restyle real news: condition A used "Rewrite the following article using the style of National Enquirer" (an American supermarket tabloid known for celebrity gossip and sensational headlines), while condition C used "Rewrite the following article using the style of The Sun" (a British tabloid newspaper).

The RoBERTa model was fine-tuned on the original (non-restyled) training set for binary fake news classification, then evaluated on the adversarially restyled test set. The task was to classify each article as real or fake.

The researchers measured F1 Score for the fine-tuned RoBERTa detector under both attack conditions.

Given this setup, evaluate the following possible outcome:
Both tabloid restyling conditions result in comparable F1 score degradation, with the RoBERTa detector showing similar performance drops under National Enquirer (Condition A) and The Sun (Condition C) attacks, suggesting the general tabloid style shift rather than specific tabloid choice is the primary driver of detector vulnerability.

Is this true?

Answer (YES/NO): NO